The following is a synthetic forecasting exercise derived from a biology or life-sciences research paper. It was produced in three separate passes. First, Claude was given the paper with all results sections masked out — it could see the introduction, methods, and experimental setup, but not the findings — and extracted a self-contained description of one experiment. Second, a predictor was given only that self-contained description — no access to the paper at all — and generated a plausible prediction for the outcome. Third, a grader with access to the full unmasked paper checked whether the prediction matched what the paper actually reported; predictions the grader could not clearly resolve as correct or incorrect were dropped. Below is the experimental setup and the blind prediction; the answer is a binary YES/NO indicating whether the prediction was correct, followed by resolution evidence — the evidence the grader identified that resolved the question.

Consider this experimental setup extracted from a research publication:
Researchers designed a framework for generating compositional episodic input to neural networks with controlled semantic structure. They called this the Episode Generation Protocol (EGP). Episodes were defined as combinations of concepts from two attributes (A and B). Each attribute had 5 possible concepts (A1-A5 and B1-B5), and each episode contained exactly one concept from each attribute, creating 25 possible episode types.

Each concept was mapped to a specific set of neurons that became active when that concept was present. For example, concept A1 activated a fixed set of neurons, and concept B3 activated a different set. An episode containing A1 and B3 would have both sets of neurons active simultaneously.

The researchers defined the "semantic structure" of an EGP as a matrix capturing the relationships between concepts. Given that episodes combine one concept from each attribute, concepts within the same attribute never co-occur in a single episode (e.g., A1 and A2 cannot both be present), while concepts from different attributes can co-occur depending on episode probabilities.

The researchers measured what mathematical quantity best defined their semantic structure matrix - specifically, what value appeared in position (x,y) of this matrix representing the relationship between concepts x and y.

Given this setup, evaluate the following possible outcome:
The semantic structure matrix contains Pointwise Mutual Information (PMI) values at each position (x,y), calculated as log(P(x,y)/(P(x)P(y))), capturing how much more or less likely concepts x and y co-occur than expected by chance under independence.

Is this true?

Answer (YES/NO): NO